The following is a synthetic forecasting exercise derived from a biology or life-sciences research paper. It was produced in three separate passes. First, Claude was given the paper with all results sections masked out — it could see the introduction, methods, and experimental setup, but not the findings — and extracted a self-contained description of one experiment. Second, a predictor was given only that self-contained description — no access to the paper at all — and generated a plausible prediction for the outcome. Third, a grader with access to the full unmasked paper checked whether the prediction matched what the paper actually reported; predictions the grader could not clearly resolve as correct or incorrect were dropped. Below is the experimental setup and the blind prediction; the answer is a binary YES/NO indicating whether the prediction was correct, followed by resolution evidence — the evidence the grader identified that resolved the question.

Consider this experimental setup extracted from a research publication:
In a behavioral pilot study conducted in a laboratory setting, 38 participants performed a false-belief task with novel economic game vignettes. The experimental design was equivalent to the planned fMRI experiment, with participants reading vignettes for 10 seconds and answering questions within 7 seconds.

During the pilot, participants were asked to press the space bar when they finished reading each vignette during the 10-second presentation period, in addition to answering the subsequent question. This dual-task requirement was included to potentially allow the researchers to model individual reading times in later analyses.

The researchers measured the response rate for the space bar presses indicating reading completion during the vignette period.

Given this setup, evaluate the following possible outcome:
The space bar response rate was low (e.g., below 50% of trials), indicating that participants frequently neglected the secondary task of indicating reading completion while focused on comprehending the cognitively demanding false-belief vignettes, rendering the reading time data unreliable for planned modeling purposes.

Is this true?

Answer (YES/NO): YES